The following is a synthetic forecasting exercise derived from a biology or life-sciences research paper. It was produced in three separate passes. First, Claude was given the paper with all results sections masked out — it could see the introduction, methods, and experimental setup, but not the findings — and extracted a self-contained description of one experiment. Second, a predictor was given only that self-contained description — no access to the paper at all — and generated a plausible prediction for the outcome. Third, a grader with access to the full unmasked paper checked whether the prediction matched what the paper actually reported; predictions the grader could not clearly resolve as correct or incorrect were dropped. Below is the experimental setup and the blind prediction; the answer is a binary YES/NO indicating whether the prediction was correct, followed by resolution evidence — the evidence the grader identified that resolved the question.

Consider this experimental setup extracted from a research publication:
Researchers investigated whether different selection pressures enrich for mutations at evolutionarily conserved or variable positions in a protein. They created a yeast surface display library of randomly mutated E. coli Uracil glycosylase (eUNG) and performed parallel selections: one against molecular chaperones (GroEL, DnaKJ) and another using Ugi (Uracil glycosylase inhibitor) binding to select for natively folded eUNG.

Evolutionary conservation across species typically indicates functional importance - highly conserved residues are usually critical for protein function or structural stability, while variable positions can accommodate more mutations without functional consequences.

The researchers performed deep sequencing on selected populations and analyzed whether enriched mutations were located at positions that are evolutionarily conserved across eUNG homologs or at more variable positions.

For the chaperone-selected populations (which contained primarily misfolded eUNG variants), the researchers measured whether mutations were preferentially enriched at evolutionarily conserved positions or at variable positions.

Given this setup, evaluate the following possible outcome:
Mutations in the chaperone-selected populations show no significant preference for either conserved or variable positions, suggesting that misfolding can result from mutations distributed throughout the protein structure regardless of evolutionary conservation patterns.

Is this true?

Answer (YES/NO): NO